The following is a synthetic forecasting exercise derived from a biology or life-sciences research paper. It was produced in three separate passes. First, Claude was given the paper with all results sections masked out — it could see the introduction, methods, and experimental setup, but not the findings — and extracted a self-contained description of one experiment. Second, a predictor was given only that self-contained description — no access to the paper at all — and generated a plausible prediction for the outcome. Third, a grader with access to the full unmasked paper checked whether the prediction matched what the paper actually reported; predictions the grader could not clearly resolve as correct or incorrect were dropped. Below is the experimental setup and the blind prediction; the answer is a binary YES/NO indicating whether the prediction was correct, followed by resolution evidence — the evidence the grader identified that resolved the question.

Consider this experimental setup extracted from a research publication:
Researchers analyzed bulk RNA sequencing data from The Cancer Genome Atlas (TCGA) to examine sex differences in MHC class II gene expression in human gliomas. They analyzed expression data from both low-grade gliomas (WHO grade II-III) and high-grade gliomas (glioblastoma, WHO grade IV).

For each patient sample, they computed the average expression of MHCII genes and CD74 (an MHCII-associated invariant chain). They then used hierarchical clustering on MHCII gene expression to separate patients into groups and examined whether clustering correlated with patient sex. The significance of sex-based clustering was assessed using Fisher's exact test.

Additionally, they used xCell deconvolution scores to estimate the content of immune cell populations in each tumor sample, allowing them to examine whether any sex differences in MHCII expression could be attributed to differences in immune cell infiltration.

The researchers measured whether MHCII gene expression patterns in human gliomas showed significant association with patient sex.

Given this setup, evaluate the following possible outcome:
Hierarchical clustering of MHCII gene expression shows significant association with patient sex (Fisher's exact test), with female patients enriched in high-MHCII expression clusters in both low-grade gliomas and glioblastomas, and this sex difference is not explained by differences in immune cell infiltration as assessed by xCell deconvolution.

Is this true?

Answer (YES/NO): NO